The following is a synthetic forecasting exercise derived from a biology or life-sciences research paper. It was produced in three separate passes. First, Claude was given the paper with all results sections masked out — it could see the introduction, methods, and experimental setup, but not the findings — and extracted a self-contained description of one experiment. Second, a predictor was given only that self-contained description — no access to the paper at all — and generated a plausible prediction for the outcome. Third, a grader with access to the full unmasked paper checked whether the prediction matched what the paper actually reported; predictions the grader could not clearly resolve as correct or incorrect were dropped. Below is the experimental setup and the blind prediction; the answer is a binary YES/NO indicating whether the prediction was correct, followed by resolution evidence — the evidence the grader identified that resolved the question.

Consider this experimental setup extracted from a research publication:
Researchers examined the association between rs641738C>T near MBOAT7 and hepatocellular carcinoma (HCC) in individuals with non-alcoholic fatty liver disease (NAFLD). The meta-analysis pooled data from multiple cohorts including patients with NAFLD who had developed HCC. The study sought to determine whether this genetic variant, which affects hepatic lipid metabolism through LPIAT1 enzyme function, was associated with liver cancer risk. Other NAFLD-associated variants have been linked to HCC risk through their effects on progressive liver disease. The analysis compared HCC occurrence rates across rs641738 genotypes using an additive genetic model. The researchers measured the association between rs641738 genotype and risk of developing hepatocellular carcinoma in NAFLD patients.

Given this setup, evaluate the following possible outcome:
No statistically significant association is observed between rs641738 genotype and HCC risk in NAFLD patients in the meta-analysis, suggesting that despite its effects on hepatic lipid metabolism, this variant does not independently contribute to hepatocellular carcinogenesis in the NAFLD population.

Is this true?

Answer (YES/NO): NO